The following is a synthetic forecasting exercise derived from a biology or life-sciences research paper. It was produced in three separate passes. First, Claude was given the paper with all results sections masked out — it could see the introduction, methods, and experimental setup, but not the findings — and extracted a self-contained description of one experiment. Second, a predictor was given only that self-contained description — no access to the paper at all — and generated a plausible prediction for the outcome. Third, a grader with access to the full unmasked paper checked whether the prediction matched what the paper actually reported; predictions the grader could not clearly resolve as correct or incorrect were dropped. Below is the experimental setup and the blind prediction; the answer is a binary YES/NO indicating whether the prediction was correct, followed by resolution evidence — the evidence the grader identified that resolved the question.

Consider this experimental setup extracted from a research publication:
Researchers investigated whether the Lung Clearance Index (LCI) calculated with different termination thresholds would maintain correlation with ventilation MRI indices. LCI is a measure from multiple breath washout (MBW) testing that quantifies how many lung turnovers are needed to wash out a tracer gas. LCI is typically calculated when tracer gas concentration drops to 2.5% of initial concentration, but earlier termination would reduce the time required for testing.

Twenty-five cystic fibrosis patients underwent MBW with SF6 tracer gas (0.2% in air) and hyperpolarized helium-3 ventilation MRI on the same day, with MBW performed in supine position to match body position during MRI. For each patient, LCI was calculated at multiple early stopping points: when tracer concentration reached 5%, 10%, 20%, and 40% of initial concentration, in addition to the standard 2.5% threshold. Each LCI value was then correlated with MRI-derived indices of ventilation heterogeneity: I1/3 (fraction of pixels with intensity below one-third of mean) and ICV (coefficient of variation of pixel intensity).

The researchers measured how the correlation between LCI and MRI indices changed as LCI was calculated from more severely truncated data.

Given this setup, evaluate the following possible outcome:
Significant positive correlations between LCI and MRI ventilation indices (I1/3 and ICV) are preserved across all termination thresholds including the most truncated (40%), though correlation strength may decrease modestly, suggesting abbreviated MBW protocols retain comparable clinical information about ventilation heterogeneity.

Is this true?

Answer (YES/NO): NO